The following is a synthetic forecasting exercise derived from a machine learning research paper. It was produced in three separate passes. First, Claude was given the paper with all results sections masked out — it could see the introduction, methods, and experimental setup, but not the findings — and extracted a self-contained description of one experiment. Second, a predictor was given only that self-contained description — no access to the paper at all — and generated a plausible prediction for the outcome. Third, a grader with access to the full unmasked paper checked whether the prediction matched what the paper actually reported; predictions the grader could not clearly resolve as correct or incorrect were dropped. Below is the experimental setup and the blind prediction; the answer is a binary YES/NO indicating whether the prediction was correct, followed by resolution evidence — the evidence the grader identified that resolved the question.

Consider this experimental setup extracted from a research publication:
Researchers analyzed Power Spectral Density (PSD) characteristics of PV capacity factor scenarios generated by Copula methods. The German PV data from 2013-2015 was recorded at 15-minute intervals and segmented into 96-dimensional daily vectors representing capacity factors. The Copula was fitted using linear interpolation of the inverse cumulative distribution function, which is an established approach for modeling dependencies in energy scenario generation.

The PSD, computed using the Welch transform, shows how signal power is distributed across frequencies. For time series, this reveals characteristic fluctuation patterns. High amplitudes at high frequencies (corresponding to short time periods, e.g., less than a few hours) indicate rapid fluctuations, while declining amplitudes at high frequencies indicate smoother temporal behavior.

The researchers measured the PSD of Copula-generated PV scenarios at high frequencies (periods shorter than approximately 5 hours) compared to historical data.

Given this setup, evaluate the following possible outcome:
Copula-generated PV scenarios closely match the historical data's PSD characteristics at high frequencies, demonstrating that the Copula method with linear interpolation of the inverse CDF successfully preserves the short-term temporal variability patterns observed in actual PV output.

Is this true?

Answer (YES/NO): NO